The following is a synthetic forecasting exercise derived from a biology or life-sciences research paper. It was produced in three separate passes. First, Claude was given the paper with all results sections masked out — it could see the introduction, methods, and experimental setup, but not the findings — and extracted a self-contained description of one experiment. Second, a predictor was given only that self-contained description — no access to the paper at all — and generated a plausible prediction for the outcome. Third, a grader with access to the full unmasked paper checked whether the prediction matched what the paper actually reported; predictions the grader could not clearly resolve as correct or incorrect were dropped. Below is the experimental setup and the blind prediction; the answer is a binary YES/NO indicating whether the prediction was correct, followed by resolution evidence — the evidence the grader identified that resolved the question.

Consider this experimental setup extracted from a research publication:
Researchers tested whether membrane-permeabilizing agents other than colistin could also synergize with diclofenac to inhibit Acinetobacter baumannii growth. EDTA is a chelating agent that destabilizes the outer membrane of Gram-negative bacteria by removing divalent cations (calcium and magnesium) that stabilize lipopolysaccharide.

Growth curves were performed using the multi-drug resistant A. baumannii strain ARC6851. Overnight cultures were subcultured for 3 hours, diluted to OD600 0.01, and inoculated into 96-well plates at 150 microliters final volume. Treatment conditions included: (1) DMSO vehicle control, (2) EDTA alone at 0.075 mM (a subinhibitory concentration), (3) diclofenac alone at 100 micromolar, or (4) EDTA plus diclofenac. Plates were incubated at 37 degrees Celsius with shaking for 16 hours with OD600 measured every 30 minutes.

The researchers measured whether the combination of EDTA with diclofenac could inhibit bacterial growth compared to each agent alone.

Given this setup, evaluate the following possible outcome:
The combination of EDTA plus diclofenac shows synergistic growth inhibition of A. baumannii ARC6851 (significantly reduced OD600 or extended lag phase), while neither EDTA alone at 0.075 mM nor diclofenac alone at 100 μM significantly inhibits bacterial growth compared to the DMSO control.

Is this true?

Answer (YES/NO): NO